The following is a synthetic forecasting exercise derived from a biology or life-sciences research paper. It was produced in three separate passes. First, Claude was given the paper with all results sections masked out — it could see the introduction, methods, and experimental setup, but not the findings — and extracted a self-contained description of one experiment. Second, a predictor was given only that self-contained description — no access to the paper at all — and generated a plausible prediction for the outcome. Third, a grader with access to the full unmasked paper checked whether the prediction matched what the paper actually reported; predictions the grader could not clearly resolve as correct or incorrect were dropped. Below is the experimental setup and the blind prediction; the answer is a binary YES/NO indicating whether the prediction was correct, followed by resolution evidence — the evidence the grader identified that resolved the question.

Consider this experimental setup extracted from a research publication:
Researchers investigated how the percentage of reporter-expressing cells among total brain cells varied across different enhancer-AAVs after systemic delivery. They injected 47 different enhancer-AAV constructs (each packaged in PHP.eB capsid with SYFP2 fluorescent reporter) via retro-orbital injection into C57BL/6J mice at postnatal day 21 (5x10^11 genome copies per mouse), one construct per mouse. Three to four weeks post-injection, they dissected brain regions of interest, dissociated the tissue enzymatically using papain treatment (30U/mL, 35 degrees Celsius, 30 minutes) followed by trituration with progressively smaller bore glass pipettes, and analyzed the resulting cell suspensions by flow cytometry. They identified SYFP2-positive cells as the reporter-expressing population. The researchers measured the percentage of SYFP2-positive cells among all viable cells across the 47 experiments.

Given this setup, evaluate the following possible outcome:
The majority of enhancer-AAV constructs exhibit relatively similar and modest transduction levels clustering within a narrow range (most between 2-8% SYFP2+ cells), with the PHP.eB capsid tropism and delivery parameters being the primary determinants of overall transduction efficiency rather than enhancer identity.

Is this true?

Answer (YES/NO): NO